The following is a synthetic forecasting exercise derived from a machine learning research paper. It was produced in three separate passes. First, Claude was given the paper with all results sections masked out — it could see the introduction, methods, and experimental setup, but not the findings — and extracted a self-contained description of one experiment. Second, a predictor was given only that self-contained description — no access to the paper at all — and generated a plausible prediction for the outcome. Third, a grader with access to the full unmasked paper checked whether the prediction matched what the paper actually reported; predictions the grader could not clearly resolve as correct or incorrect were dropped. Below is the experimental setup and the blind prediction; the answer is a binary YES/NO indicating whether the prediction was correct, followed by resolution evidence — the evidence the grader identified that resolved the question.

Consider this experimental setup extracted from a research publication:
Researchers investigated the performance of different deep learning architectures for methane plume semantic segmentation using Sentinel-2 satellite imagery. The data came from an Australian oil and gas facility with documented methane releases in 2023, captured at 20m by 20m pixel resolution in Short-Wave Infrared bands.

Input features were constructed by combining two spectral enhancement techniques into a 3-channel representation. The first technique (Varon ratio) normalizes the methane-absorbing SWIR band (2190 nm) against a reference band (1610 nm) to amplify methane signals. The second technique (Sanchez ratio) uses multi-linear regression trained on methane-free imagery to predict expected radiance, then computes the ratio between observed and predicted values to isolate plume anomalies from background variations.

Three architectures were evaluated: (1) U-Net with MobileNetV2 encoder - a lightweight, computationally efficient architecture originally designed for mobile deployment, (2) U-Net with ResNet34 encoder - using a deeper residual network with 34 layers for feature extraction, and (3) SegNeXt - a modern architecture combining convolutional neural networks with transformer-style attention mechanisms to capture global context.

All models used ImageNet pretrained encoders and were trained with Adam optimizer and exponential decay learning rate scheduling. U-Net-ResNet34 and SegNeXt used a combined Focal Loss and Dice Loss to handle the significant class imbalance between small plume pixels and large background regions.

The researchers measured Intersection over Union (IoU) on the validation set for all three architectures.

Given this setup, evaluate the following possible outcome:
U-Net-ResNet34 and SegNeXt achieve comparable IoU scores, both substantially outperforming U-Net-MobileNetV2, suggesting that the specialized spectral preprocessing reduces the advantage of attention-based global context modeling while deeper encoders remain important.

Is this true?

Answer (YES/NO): NO